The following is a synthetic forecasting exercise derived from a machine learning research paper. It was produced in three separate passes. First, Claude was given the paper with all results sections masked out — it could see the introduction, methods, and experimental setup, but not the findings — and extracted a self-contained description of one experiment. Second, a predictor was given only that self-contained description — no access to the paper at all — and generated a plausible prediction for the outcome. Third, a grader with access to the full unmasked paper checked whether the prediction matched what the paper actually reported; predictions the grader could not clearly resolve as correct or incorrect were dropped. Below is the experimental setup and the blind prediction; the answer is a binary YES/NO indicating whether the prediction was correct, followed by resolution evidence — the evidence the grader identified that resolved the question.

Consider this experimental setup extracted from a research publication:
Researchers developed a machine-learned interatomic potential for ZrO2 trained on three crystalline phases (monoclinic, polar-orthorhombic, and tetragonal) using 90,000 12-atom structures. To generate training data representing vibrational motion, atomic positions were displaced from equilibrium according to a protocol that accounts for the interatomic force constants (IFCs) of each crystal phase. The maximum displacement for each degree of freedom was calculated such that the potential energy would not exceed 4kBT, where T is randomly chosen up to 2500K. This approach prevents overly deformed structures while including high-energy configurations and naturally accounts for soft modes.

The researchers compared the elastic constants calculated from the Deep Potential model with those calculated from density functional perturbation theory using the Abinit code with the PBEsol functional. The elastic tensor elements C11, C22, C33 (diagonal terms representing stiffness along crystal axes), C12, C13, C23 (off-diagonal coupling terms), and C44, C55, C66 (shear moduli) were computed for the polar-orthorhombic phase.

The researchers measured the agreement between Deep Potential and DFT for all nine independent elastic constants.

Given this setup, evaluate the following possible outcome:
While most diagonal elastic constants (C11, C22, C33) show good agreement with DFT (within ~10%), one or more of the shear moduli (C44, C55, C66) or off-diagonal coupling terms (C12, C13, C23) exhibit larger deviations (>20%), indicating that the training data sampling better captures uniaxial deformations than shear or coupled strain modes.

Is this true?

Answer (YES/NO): YES